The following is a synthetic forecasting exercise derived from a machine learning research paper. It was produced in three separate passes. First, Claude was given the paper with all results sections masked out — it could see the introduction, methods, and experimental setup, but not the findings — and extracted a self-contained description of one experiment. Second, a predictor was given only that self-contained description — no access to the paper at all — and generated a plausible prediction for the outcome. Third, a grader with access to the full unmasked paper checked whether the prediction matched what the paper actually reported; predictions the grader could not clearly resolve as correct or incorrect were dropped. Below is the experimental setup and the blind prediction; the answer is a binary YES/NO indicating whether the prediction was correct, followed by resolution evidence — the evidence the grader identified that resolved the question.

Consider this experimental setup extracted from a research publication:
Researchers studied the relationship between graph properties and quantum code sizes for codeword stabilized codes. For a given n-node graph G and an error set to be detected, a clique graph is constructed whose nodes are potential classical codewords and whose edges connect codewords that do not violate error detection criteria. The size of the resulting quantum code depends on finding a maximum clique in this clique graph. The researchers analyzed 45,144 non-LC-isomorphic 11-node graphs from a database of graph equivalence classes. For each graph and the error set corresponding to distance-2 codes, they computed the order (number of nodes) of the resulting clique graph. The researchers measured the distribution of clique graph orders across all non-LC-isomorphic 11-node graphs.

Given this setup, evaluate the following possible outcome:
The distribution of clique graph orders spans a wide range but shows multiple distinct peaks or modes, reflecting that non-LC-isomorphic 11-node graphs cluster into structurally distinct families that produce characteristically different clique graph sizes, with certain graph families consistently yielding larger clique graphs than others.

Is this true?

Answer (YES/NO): YES